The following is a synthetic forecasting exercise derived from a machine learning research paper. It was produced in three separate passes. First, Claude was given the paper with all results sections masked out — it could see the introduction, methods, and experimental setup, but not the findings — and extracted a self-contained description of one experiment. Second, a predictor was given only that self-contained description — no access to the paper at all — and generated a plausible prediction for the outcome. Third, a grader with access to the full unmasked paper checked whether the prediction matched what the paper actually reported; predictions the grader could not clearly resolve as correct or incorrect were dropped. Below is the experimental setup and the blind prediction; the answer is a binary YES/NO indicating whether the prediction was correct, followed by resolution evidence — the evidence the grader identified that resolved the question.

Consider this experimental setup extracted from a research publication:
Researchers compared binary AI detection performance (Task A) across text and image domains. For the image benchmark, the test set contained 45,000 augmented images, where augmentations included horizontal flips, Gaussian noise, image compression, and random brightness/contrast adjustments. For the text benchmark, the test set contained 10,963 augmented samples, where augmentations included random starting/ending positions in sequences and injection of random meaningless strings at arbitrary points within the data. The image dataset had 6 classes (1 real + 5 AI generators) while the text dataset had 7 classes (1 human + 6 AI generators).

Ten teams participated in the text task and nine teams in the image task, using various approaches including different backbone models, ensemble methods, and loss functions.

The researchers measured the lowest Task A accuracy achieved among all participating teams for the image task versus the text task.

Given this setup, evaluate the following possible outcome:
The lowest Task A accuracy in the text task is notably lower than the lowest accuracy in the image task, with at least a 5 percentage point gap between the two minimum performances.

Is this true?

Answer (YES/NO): NO